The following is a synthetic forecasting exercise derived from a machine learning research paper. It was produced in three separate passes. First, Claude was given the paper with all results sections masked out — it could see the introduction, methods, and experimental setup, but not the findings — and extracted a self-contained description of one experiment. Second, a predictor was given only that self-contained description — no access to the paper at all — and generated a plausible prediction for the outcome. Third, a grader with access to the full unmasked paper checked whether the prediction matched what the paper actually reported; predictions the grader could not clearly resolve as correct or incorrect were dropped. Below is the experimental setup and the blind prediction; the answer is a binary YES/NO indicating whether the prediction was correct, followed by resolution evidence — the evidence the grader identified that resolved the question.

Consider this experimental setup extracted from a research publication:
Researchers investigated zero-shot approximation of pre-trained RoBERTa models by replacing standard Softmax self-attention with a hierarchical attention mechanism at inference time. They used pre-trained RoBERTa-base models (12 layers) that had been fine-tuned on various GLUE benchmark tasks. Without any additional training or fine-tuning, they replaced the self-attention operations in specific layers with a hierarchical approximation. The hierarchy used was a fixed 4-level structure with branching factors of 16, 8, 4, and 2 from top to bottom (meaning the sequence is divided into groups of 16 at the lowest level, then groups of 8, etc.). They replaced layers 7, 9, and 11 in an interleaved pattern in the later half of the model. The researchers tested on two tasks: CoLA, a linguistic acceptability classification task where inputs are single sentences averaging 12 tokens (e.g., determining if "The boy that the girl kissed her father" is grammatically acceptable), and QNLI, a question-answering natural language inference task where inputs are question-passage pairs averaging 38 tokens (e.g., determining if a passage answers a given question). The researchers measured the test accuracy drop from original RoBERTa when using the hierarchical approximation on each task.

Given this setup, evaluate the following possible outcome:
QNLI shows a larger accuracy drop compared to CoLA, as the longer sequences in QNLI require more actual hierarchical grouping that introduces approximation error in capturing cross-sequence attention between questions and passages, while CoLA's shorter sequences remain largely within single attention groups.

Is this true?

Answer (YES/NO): YES